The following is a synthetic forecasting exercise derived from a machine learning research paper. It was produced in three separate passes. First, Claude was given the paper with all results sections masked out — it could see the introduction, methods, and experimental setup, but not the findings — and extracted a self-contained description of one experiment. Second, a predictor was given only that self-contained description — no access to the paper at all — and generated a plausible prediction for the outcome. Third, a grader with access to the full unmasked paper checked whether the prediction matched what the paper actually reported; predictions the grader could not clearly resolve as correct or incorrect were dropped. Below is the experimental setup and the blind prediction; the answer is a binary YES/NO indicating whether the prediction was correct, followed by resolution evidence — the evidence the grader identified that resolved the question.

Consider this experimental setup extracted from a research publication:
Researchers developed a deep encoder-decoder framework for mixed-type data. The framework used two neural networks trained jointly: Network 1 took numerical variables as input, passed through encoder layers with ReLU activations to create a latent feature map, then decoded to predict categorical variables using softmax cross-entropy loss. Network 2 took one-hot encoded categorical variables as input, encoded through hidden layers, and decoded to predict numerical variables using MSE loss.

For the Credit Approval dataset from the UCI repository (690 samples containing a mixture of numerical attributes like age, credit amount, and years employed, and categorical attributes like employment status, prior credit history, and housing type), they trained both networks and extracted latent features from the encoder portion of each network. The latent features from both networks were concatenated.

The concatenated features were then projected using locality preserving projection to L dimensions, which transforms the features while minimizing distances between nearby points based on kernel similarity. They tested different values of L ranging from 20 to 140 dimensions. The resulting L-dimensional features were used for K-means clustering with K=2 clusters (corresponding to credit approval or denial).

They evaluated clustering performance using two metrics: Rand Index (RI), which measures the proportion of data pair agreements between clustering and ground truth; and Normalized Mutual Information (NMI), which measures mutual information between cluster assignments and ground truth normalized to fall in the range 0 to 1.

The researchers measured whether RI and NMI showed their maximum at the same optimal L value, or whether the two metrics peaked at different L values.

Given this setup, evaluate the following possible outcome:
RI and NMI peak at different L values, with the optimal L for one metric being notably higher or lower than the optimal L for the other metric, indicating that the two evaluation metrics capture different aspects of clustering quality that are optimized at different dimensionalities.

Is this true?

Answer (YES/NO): NO